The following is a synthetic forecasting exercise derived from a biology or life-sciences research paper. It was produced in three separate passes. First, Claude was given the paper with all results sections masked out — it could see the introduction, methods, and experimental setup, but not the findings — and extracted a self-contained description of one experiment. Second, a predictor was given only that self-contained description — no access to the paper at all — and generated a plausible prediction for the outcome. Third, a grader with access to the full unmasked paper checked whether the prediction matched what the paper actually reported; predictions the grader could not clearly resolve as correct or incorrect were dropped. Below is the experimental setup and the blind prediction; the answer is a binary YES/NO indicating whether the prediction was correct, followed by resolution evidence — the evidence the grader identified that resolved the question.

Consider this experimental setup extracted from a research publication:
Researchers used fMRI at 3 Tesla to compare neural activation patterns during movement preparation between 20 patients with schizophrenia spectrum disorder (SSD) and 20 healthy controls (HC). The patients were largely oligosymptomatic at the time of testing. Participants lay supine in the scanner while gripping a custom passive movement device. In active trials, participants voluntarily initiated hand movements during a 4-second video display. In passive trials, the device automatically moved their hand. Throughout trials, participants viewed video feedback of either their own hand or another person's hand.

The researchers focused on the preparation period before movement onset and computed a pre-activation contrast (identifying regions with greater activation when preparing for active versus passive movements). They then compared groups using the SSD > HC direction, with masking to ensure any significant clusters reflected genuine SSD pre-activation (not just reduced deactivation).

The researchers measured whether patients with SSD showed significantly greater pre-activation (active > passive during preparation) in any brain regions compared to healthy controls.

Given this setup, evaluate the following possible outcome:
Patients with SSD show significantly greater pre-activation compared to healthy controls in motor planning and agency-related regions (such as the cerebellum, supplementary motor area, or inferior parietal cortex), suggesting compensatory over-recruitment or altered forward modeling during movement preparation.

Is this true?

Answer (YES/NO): YES